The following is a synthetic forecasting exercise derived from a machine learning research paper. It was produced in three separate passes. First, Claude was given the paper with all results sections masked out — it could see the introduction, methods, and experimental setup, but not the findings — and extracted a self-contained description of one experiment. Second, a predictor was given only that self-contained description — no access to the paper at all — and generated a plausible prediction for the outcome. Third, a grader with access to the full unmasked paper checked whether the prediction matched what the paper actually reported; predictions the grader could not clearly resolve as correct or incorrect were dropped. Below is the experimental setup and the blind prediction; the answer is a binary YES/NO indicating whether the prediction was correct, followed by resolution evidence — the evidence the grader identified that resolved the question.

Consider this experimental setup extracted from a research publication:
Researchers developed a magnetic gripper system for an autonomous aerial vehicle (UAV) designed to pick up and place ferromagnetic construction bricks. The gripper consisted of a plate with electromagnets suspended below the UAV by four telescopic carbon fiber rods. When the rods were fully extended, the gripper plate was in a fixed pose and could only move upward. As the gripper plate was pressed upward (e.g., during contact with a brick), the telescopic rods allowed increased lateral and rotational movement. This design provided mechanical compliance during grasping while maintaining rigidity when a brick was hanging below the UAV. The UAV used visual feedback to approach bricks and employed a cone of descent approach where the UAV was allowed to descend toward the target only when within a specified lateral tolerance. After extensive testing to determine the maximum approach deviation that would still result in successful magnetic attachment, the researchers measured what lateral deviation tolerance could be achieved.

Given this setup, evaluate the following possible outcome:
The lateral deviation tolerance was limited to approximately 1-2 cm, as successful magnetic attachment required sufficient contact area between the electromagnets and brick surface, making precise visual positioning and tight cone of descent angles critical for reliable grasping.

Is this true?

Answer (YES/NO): NO